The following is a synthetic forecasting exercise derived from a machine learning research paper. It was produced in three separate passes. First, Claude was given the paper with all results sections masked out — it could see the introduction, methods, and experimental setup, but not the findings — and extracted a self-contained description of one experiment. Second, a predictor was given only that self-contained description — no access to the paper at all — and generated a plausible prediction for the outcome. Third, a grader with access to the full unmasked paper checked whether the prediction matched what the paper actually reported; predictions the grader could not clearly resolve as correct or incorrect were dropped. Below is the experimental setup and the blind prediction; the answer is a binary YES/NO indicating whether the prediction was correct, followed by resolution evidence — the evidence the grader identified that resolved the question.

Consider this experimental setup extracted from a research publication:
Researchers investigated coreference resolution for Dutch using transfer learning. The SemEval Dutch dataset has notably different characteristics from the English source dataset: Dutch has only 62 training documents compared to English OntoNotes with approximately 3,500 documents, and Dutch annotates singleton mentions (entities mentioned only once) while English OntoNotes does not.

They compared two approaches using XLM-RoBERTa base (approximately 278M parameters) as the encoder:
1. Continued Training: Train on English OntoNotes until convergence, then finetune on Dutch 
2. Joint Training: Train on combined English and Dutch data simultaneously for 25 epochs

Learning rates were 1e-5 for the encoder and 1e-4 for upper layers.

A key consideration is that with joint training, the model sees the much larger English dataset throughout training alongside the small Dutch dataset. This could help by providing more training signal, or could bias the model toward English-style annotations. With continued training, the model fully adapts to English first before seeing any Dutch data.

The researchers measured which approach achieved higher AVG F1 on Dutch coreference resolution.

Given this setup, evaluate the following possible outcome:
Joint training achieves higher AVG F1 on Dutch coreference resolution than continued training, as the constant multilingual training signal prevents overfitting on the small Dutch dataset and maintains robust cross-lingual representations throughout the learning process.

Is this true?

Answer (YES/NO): NO